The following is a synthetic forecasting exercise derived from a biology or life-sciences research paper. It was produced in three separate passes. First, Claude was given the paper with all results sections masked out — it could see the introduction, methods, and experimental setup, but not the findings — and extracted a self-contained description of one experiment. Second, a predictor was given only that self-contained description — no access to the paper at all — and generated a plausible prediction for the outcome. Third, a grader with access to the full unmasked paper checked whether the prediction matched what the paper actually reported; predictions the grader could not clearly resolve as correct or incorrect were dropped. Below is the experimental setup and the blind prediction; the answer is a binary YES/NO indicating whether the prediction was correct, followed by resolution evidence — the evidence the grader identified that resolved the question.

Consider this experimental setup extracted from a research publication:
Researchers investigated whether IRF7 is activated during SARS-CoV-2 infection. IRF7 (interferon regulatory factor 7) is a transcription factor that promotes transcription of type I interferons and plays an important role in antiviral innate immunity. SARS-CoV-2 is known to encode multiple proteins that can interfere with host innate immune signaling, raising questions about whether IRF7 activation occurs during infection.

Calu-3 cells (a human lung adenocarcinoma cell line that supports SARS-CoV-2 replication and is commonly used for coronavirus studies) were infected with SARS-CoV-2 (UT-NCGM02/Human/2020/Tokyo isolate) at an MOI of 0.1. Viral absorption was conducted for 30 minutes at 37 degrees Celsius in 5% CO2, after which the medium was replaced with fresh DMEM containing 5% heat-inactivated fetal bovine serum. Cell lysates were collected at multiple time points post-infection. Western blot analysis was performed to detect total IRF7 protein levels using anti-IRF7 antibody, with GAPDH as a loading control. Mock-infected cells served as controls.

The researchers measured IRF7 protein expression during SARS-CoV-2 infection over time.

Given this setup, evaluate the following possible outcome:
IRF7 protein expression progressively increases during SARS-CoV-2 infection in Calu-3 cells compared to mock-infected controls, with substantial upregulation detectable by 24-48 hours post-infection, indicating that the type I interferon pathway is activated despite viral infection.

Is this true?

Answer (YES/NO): YES